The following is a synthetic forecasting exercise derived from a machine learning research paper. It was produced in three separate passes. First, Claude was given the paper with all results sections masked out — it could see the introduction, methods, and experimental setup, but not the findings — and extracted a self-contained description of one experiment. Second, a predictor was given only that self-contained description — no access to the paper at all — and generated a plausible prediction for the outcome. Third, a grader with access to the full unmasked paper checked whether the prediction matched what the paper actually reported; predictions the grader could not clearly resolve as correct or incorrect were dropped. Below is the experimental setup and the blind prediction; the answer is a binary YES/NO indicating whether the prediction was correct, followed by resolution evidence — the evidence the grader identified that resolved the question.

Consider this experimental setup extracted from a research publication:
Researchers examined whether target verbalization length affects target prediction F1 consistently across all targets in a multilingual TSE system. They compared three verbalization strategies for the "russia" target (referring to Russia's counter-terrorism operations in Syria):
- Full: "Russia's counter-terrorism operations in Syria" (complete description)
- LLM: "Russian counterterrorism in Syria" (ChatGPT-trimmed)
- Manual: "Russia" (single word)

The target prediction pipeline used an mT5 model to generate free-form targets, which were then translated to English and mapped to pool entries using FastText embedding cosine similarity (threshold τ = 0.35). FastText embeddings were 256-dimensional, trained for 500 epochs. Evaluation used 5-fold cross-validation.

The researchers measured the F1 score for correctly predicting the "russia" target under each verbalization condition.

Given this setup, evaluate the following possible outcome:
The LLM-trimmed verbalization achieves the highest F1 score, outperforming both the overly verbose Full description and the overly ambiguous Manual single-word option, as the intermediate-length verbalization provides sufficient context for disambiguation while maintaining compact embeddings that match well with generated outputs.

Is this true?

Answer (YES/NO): NO